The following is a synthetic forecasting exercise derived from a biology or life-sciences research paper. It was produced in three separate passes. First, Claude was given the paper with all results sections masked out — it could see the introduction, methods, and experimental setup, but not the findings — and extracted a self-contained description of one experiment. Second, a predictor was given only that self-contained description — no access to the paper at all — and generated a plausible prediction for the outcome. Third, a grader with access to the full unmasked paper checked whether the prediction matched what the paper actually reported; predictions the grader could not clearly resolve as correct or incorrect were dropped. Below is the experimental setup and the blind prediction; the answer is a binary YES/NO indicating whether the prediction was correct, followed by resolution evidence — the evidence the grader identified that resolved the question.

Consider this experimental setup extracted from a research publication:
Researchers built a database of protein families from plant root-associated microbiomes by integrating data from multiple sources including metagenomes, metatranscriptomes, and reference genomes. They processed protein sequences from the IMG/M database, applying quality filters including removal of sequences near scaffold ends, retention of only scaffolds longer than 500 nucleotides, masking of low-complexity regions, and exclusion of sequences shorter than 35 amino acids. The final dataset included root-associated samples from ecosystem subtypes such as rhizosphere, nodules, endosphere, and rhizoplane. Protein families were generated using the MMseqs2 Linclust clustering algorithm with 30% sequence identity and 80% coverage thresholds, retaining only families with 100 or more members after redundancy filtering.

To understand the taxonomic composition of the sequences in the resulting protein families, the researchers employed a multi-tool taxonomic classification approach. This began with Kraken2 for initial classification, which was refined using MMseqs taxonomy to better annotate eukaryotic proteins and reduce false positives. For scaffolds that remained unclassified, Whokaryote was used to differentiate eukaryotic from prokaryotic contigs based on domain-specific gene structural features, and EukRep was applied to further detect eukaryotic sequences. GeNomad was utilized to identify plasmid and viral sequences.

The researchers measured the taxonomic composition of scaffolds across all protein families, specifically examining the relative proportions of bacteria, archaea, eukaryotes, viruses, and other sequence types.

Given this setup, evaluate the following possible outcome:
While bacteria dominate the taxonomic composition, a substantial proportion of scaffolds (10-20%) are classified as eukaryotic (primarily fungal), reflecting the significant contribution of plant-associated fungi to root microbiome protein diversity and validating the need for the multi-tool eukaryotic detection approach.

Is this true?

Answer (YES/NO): NO